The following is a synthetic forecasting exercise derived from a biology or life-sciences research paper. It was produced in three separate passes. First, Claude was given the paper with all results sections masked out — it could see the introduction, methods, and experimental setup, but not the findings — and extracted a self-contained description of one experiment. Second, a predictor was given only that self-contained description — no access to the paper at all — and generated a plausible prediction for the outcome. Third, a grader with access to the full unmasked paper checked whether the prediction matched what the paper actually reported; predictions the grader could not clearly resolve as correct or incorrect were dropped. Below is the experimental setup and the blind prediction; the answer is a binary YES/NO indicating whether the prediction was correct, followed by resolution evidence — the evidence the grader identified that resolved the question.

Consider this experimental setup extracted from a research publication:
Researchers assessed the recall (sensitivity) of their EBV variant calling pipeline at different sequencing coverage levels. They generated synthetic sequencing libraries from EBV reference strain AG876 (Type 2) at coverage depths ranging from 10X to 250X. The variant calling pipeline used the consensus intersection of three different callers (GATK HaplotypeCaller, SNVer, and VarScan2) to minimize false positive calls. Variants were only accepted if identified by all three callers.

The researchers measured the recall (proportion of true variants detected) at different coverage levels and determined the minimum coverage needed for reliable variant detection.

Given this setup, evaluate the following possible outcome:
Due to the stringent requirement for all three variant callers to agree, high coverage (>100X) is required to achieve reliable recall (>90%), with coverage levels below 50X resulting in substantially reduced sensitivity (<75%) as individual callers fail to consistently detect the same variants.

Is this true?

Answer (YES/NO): NO